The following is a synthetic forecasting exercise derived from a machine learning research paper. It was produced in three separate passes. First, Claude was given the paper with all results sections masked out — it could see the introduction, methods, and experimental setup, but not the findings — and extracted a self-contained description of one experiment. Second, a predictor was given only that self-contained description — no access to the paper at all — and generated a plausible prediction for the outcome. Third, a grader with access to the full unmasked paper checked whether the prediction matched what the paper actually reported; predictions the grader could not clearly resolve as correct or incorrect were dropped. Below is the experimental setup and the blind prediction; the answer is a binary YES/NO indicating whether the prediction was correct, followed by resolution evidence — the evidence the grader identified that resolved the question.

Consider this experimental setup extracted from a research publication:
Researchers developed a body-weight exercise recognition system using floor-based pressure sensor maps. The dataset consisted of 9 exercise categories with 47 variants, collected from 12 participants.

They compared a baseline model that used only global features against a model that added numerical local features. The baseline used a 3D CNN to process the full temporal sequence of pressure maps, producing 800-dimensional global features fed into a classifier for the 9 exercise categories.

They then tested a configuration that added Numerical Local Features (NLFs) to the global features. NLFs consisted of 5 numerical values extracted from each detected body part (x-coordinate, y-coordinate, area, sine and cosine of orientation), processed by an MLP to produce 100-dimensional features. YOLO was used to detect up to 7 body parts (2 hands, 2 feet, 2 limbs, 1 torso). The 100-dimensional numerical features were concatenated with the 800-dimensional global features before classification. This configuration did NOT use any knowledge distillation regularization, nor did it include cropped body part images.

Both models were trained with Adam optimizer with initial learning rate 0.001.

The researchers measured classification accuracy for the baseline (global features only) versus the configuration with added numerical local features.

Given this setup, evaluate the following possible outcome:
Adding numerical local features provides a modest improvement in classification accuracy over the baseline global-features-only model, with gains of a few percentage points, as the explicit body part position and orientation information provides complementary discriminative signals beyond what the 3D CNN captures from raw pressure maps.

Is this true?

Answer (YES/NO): NO